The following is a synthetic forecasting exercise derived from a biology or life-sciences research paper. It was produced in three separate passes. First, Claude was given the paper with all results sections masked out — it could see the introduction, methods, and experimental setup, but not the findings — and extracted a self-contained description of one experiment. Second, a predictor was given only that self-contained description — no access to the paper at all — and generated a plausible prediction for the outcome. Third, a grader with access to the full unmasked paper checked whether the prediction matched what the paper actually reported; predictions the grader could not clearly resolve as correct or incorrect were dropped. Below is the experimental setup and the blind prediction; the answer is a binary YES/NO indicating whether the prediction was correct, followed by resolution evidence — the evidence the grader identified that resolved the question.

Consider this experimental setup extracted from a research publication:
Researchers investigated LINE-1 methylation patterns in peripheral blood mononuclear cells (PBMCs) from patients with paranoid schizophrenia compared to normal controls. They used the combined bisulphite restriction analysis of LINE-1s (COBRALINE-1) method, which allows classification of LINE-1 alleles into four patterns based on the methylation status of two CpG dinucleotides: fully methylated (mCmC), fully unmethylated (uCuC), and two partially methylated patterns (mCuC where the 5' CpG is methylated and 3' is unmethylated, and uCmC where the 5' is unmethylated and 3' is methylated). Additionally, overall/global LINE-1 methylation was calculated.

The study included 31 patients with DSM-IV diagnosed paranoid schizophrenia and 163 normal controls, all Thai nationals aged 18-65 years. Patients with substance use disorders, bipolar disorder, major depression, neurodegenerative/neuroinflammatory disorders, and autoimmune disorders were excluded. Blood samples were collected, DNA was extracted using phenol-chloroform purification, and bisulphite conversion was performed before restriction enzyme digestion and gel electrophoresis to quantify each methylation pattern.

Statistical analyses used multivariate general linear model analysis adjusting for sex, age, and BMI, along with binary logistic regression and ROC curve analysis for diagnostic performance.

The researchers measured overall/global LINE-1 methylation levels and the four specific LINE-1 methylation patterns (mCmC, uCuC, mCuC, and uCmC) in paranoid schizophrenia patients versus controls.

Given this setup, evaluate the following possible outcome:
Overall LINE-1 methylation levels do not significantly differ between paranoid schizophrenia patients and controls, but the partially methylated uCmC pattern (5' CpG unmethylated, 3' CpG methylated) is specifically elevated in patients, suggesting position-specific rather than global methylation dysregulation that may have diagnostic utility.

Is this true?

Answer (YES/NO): NO